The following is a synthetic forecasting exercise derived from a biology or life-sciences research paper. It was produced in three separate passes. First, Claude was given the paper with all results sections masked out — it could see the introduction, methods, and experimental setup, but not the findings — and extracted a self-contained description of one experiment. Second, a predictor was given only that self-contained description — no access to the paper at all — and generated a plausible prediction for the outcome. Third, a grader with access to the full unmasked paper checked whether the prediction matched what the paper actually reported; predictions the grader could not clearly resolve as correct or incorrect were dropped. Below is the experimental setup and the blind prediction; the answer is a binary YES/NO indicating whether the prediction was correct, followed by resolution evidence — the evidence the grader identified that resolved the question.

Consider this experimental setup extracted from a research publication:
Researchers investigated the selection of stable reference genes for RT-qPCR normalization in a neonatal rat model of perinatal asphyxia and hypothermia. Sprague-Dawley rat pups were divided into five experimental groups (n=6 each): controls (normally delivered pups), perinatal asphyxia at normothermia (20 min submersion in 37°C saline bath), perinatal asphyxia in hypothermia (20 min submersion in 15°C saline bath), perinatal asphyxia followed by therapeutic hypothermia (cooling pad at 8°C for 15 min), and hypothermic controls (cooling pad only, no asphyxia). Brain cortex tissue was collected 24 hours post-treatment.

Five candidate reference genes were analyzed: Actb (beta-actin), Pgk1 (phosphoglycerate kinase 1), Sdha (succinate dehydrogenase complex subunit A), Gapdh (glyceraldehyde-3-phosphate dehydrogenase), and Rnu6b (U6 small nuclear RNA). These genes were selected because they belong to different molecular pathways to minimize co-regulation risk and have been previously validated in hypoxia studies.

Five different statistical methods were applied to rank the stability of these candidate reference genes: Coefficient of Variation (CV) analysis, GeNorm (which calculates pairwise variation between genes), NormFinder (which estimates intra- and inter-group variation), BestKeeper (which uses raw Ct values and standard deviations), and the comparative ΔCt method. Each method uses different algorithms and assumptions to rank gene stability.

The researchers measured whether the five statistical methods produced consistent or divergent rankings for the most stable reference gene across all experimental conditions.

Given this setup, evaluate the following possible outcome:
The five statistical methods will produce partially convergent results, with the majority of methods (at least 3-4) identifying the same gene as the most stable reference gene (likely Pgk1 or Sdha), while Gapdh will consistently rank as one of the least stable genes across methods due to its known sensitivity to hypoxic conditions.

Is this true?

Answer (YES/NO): NO